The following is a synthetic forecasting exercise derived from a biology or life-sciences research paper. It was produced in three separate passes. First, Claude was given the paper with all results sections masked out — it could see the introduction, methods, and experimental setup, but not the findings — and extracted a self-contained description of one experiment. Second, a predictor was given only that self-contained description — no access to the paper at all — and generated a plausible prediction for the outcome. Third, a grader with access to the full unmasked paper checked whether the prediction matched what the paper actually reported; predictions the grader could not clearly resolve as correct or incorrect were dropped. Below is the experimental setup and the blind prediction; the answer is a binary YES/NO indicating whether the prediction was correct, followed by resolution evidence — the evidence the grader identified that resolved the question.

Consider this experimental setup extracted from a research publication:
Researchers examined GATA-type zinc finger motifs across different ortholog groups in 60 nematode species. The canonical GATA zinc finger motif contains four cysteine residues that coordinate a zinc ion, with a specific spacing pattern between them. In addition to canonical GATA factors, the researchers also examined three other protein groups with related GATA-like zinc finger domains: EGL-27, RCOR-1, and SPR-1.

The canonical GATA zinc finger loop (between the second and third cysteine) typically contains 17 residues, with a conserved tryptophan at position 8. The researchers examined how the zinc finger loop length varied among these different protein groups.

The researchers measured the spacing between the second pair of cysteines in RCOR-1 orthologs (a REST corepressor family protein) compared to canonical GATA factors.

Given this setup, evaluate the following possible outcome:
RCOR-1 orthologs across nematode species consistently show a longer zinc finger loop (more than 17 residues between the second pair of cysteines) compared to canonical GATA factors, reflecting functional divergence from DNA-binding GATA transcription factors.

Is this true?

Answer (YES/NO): NO